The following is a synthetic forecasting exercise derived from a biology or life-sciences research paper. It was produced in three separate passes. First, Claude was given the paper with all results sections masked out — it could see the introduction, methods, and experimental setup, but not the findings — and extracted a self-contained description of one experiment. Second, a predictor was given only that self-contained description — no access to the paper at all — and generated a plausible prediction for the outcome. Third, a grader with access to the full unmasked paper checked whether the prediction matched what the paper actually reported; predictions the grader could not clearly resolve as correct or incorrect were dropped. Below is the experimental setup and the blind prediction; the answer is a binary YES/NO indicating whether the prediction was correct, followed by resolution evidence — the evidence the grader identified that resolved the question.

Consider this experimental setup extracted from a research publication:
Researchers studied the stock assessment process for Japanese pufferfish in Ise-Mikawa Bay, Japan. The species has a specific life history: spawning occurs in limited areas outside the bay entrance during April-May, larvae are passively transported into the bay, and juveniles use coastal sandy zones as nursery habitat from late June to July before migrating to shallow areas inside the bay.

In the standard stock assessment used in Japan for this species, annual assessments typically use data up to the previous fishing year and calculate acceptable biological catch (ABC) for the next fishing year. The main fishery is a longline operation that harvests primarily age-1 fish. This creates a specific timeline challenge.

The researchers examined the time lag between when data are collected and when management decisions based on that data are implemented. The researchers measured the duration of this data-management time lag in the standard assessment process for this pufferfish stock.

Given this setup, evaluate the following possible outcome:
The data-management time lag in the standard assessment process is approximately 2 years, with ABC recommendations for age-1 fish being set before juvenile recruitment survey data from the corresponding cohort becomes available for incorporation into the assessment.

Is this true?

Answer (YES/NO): YES